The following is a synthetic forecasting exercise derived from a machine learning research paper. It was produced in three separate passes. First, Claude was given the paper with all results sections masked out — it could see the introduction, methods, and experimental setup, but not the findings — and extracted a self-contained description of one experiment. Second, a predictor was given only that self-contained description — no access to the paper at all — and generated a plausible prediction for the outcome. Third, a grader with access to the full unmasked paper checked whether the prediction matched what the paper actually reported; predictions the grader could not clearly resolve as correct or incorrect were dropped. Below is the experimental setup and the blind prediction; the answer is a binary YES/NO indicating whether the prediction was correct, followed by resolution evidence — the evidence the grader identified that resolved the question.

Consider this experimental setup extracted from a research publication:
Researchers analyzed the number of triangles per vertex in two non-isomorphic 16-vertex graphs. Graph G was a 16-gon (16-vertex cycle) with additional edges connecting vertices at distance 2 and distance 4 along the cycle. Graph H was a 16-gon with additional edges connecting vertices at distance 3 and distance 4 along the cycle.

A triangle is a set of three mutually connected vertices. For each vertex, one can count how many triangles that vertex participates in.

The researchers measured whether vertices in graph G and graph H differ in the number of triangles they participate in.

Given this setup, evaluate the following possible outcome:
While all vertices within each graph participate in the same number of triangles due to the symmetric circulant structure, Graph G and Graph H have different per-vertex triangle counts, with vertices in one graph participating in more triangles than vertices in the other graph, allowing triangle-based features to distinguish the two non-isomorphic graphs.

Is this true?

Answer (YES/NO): NO